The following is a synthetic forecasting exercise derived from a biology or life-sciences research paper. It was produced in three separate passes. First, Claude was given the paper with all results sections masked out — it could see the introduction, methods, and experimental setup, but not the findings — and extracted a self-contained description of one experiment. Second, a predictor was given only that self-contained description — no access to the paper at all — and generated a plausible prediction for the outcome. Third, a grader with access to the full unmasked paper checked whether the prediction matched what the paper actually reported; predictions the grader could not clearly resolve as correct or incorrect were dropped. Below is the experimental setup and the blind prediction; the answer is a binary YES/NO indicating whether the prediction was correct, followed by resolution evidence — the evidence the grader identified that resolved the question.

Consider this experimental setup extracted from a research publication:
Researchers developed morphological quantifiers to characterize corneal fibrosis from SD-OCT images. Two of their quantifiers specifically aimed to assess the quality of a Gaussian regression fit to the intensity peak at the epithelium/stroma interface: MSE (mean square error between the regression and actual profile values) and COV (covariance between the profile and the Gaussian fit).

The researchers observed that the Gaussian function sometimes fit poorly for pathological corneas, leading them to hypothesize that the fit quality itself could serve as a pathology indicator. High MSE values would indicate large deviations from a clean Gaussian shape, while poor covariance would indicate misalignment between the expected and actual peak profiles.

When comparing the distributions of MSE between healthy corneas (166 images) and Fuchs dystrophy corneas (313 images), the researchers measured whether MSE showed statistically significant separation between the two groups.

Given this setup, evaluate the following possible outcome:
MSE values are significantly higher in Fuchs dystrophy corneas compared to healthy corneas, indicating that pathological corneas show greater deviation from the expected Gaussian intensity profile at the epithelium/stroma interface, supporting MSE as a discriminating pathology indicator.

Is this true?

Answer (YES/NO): YES